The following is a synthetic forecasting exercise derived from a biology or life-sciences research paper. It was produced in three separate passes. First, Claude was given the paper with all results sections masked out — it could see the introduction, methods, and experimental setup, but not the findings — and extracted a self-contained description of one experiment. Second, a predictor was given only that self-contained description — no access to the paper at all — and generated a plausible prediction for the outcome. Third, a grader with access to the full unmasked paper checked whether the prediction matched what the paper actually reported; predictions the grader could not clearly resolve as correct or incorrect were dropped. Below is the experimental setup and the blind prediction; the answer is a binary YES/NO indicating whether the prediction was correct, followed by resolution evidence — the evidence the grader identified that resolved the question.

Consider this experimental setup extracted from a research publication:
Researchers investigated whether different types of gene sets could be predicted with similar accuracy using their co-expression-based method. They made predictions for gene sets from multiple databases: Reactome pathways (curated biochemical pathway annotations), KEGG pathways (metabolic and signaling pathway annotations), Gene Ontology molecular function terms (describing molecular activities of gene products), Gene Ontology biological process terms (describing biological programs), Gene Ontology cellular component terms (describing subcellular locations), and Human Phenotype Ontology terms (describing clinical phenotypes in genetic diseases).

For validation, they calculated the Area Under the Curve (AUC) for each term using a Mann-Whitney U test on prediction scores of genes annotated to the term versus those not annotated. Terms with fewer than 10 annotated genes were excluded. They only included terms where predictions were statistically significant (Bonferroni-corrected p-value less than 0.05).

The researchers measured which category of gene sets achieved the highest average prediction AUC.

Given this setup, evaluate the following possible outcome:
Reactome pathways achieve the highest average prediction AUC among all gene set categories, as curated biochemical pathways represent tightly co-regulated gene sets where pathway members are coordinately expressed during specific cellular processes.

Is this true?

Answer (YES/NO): YES